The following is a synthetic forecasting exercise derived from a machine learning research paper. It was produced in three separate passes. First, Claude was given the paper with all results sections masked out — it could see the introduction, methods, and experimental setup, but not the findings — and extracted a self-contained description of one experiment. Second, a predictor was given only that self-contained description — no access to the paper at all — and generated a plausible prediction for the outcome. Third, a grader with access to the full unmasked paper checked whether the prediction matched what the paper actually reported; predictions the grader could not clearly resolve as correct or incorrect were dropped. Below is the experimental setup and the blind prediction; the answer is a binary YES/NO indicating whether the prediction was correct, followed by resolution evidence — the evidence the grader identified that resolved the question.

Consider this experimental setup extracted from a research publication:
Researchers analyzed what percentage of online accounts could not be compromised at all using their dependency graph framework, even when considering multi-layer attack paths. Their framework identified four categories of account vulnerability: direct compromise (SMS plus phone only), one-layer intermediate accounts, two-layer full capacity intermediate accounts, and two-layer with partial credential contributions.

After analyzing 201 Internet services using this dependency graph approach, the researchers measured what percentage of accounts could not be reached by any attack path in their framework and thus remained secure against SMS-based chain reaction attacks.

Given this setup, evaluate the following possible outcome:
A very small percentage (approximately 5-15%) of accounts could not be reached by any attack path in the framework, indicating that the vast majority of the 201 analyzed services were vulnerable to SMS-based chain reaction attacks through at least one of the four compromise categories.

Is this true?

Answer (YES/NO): NO